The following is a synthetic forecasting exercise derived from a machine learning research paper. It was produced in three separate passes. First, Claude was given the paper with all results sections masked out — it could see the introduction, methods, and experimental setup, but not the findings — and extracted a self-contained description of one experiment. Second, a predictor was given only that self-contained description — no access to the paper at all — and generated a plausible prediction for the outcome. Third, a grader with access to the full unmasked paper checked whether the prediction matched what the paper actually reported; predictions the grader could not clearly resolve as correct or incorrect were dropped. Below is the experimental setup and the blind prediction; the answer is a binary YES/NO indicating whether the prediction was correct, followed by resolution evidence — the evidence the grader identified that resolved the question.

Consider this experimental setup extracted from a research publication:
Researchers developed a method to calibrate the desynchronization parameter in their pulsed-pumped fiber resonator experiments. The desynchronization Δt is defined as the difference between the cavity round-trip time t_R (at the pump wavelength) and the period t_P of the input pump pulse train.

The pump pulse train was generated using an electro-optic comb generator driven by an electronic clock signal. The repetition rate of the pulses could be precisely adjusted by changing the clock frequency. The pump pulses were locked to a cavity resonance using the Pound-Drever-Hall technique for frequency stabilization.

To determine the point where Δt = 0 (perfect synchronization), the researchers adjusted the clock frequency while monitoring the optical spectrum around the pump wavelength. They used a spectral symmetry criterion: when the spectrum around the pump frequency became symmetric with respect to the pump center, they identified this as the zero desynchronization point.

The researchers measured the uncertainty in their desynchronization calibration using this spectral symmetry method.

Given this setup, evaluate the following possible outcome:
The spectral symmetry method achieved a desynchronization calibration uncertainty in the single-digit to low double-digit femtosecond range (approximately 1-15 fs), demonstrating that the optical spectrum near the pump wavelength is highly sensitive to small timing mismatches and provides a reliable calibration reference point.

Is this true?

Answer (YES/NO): YES